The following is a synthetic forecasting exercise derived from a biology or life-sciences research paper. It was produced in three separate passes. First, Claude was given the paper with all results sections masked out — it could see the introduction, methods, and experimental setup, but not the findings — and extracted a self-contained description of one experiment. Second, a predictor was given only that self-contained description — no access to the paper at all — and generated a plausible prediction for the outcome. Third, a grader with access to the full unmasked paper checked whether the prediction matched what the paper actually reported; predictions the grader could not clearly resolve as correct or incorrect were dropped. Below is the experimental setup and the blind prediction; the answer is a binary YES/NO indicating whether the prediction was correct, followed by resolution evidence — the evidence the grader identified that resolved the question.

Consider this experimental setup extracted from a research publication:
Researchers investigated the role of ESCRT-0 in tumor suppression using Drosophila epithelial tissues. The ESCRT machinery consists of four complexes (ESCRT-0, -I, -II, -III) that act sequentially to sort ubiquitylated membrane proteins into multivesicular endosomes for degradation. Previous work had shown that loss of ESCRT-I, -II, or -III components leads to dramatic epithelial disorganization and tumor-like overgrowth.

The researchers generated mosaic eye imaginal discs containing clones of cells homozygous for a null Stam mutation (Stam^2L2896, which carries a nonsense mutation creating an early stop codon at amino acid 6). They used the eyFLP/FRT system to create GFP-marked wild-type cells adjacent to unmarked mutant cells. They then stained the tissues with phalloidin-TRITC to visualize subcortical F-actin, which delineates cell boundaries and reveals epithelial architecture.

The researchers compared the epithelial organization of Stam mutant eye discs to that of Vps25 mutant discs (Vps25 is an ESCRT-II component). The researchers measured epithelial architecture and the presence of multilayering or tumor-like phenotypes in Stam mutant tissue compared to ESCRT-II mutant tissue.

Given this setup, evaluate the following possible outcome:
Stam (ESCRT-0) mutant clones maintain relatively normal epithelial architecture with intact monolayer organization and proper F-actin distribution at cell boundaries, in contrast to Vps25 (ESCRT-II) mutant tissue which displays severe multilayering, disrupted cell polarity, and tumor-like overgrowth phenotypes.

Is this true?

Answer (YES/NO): YES